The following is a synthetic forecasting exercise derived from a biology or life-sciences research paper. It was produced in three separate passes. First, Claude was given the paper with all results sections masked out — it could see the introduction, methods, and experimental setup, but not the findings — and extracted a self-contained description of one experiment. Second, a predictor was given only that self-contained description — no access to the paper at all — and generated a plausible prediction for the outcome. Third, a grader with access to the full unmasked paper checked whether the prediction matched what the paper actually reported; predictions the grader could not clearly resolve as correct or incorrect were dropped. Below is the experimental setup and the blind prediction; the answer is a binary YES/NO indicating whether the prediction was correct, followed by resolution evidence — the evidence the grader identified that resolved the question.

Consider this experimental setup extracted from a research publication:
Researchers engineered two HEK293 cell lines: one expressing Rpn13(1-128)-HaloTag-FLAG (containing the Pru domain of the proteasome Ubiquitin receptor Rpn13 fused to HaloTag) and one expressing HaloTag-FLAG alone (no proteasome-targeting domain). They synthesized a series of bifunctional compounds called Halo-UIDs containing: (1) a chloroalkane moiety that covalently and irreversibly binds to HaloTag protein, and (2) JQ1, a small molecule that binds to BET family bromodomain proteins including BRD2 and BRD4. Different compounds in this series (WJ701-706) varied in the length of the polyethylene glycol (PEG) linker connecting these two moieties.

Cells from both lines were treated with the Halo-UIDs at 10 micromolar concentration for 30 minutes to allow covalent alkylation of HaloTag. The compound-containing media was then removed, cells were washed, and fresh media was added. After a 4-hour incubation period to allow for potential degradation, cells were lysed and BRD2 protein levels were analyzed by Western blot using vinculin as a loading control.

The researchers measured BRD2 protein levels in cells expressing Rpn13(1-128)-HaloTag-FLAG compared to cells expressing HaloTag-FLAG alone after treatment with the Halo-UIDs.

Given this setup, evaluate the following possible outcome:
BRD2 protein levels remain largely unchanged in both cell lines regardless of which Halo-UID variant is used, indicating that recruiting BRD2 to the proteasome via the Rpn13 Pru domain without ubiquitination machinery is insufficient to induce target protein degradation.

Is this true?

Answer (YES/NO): NO